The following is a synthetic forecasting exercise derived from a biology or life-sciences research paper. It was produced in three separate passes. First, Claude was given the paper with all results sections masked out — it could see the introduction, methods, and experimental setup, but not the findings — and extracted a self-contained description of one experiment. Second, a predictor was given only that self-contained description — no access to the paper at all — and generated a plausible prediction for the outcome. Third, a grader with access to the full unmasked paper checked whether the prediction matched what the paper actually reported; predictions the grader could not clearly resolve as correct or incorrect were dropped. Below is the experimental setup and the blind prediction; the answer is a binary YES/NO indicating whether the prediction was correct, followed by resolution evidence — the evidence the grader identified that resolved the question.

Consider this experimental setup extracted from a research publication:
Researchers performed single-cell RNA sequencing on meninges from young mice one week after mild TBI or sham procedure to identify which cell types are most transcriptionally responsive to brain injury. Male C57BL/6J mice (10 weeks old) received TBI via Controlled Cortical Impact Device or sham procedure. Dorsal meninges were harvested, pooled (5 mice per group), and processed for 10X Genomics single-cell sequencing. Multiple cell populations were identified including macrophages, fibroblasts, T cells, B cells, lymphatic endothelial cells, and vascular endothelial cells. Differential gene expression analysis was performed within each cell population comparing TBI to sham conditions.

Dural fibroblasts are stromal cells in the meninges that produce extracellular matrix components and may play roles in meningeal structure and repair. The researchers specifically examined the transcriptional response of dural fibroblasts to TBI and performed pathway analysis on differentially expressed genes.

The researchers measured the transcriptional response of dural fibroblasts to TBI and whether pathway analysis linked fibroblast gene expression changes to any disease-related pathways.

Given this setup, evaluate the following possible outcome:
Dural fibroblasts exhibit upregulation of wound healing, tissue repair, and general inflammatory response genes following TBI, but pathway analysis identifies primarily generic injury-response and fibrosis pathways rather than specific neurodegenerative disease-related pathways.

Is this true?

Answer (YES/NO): NO